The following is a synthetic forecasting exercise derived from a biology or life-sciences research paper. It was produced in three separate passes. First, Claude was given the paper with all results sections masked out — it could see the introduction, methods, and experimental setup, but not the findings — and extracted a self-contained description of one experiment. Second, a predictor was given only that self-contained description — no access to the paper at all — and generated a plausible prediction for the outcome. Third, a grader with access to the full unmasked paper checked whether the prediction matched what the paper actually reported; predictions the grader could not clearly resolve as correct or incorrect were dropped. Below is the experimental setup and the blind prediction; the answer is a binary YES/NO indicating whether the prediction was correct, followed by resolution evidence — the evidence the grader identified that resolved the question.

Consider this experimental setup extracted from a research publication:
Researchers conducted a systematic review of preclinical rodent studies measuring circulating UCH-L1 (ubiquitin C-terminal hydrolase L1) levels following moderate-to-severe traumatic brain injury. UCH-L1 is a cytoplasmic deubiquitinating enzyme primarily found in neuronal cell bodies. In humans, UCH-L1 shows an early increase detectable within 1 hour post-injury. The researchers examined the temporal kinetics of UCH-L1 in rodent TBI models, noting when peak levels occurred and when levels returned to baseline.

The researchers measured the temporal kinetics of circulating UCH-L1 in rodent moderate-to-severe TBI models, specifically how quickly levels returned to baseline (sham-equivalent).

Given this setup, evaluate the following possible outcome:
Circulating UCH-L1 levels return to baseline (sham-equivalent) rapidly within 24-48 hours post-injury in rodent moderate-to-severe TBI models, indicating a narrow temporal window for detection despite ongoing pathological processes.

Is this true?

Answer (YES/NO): YES